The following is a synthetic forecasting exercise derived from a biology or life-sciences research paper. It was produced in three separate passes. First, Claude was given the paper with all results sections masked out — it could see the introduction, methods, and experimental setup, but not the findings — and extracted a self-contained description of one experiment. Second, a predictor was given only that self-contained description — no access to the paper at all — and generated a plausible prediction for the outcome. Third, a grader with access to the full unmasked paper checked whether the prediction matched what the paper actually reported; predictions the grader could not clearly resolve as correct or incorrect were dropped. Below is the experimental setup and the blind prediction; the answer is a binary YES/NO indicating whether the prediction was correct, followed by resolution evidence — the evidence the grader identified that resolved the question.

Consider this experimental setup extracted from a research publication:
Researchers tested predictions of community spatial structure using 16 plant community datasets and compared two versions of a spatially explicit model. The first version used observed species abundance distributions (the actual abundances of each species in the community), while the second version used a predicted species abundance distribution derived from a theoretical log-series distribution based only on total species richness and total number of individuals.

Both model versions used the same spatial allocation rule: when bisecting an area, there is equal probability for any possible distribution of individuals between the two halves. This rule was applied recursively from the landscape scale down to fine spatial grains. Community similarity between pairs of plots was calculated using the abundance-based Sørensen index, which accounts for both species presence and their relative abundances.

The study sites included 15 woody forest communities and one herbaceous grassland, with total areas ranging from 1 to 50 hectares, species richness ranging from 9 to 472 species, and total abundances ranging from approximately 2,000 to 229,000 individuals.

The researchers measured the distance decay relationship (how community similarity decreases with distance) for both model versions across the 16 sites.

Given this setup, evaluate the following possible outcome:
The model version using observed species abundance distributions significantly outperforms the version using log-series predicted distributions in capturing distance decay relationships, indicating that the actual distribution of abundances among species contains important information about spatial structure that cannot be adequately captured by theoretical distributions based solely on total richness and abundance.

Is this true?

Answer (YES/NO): NO